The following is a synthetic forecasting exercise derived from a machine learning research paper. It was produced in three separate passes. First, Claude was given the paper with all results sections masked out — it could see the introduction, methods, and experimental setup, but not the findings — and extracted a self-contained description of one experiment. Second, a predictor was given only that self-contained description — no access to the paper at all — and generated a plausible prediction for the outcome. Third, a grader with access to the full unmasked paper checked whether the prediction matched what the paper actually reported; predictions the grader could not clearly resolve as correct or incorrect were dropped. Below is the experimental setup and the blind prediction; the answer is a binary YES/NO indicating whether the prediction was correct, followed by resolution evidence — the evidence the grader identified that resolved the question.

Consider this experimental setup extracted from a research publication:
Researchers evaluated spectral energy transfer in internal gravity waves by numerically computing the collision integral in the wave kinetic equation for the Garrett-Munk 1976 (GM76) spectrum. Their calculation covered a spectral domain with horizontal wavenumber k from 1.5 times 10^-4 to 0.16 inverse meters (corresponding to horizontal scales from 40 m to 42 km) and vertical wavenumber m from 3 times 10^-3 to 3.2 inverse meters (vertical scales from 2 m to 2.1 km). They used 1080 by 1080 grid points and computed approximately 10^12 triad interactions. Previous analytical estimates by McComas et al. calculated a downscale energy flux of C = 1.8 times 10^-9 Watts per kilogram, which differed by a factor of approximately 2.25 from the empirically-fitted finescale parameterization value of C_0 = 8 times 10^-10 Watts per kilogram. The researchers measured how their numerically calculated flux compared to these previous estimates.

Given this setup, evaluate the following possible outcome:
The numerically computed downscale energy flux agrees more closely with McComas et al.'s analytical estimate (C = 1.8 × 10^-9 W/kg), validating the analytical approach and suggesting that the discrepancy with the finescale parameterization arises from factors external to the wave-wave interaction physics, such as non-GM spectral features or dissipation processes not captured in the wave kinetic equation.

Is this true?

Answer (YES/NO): NO